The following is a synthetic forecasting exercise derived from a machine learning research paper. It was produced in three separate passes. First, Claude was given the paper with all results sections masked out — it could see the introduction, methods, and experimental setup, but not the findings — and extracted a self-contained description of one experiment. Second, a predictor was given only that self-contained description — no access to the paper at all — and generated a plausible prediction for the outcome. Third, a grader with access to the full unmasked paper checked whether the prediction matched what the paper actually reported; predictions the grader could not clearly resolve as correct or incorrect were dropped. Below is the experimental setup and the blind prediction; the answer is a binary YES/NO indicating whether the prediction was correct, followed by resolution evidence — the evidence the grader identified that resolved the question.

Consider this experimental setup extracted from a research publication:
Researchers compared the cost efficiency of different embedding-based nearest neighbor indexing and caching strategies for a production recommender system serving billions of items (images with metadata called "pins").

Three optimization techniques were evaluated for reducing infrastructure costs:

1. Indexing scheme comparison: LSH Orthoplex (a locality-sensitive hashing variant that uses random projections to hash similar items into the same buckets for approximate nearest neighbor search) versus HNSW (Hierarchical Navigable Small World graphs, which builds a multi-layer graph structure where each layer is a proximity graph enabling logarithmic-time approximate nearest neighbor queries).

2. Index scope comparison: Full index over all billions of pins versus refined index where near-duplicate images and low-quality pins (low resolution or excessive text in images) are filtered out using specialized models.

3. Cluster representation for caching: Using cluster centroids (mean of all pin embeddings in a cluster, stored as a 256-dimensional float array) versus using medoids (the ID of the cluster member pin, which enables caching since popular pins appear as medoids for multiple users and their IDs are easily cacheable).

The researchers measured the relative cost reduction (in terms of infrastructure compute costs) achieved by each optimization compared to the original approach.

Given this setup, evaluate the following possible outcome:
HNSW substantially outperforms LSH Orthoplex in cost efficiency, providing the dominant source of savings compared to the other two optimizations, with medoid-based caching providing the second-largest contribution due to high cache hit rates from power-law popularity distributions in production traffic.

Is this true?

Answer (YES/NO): NO